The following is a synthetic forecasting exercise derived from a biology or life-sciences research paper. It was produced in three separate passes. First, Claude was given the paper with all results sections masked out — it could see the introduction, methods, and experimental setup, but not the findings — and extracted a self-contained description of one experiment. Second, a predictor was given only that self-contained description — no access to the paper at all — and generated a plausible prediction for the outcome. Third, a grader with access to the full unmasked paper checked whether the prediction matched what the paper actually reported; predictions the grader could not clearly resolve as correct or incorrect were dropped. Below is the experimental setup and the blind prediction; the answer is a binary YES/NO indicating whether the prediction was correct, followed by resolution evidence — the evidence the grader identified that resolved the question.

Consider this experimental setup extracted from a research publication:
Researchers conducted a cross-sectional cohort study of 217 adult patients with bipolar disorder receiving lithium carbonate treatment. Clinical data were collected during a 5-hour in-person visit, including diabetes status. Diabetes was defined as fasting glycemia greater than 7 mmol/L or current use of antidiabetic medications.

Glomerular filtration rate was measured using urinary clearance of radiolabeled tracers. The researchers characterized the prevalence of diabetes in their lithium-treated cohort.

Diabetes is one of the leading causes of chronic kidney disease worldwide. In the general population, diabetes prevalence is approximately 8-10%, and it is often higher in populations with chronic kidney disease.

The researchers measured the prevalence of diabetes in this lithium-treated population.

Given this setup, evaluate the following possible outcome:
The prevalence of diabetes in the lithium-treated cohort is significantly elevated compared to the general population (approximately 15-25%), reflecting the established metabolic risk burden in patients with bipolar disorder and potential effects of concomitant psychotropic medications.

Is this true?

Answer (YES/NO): NO